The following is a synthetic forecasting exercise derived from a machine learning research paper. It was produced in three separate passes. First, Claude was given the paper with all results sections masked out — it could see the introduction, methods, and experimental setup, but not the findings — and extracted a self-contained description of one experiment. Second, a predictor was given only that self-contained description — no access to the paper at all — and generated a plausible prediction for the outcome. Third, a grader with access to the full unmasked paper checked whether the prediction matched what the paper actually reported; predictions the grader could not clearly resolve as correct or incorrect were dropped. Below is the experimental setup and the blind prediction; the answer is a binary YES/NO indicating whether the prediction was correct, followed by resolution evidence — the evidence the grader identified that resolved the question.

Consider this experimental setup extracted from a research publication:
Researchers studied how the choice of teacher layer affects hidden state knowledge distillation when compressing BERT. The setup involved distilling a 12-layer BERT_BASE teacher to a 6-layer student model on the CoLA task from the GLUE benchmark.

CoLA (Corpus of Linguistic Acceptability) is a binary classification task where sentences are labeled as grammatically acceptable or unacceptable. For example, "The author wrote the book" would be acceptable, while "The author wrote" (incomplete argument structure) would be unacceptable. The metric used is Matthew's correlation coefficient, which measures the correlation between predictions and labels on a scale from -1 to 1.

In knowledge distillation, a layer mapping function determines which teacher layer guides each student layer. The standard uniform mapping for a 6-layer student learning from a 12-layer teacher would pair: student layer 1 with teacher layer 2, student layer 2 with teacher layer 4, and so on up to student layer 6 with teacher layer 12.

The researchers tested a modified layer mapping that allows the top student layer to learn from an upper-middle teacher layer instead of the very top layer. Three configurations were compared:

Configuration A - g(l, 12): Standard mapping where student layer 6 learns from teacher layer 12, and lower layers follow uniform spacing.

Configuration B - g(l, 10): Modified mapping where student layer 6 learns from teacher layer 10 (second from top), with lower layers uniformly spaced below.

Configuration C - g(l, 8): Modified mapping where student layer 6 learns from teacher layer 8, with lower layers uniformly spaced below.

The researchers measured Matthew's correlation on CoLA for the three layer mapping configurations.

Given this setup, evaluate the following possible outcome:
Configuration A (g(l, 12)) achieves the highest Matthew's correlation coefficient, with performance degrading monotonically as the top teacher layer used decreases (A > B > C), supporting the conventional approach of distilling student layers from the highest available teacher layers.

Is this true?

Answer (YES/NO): NO